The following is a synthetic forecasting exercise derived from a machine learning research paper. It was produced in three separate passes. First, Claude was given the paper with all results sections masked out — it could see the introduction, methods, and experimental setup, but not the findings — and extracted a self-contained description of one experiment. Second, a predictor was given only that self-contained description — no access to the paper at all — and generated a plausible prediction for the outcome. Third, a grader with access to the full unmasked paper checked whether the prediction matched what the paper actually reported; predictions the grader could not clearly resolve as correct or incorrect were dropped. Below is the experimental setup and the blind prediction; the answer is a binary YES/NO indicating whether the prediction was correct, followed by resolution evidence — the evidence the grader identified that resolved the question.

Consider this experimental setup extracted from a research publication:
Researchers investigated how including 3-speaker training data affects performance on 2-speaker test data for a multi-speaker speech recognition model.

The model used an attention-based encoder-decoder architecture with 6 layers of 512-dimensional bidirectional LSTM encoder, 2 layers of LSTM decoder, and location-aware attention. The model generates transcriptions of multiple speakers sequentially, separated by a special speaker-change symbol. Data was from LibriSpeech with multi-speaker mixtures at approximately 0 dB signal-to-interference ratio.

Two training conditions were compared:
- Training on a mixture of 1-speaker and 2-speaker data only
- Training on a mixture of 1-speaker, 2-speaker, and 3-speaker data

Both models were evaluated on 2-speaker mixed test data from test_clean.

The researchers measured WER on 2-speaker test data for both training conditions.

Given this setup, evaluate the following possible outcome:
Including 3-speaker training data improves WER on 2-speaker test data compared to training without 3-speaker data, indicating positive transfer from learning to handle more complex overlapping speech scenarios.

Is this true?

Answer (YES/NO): YES